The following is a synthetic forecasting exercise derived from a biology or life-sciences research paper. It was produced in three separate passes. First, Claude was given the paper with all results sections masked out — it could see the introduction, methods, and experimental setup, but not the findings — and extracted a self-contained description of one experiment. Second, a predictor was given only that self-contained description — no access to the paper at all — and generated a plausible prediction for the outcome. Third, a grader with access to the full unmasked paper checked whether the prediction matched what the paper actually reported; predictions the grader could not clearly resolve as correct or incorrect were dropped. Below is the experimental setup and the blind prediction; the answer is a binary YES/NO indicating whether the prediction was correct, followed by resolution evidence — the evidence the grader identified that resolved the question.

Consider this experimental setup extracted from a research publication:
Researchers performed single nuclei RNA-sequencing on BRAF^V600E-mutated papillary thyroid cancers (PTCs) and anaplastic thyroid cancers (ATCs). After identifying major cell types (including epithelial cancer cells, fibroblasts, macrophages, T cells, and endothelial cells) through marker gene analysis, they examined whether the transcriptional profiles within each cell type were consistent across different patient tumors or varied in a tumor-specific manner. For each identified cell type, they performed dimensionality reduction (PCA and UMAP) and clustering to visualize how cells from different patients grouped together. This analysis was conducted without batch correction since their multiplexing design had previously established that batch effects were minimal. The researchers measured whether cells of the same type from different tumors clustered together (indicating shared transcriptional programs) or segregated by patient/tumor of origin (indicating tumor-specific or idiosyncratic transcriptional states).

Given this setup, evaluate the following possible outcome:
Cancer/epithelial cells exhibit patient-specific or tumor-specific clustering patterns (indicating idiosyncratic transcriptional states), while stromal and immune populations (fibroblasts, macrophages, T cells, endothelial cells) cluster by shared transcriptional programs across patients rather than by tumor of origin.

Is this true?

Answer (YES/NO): NO